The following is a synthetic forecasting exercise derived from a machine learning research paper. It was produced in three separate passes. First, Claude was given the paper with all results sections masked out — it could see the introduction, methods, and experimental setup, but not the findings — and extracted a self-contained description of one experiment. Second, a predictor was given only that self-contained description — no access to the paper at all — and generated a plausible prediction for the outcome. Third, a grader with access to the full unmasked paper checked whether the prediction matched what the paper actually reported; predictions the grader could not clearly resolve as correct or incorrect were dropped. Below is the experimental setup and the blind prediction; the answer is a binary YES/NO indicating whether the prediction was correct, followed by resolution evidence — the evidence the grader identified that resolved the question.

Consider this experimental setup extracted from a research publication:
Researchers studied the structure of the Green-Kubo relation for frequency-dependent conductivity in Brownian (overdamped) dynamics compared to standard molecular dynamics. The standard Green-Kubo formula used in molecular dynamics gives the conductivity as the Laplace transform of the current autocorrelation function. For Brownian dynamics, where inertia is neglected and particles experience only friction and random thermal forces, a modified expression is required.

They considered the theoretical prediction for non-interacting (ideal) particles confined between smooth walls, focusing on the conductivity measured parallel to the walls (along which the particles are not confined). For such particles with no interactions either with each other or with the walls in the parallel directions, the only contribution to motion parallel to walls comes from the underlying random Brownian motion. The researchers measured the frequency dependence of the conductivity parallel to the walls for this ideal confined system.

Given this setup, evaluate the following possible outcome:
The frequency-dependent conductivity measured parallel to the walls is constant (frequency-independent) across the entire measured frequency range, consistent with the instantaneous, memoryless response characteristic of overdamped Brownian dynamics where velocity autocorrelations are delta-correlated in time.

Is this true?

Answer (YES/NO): YES